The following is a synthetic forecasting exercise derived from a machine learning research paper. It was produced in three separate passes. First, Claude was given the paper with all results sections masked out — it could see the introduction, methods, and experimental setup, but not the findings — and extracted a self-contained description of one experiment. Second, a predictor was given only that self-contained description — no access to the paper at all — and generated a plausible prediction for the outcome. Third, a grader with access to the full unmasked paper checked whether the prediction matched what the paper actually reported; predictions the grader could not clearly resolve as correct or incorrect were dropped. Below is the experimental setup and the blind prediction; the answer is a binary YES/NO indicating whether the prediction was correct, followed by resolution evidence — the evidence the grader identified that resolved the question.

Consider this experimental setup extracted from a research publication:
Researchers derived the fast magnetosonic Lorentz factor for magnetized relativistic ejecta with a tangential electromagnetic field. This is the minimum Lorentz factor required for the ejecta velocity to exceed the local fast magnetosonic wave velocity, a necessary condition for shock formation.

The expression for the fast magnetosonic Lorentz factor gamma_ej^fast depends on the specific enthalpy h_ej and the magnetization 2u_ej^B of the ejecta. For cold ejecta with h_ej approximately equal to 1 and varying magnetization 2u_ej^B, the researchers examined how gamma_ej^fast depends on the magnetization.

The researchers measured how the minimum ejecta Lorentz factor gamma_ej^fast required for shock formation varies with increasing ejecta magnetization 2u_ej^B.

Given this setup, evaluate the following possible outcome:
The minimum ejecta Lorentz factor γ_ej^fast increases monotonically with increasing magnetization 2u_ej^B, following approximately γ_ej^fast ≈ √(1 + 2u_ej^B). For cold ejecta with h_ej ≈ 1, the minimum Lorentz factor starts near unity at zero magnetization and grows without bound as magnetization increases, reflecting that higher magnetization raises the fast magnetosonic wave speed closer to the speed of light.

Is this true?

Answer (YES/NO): YES